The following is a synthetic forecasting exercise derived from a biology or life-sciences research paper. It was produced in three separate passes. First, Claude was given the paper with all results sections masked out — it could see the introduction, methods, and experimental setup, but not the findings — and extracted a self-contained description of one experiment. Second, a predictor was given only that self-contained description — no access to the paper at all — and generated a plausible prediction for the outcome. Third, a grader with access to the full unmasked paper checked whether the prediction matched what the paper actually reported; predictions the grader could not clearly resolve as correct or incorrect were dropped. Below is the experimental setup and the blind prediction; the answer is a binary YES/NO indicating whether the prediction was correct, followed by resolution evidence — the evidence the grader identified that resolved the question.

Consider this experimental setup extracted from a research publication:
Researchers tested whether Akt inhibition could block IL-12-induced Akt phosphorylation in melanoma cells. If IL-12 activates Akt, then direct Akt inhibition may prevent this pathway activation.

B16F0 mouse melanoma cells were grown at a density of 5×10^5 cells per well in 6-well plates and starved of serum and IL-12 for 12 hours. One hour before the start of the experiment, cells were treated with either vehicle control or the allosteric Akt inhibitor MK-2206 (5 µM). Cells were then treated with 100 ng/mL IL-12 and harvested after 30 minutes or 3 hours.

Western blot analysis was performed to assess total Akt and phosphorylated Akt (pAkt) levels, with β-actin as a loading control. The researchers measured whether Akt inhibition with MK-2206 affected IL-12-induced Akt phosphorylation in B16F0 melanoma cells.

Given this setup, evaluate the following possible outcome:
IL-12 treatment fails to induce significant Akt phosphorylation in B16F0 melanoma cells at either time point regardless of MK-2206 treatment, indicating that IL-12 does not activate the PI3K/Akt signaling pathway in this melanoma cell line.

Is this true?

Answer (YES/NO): NO